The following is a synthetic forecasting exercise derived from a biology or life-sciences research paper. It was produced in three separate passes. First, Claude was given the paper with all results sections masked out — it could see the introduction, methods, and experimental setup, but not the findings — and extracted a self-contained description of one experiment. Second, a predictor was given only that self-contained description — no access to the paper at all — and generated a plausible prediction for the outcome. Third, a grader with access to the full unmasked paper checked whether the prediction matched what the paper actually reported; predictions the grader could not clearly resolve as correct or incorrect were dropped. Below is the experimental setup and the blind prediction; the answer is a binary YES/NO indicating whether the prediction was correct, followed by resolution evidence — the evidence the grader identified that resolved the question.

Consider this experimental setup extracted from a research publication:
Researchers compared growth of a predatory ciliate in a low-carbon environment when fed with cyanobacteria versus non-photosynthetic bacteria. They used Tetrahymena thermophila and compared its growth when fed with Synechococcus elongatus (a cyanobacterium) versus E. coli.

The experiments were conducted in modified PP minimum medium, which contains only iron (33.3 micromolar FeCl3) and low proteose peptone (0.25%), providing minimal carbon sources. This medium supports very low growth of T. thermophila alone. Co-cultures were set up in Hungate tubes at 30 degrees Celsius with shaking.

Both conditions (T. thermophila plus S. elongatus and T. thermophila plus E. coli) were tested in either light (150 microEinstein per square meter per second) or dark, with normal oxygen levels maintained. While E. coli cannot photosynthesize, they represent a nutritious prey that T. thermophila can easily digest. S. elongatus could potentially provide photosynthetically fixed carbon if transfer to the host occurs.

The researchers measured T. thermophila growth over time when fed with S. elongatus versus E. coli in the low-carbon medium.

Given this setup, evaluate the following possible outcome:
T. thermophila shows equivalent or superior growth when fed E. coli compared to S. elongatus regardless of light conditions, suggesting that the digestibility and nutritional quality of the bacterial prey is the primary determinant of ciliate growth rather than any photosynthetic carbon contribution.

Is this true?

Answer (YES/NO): YES